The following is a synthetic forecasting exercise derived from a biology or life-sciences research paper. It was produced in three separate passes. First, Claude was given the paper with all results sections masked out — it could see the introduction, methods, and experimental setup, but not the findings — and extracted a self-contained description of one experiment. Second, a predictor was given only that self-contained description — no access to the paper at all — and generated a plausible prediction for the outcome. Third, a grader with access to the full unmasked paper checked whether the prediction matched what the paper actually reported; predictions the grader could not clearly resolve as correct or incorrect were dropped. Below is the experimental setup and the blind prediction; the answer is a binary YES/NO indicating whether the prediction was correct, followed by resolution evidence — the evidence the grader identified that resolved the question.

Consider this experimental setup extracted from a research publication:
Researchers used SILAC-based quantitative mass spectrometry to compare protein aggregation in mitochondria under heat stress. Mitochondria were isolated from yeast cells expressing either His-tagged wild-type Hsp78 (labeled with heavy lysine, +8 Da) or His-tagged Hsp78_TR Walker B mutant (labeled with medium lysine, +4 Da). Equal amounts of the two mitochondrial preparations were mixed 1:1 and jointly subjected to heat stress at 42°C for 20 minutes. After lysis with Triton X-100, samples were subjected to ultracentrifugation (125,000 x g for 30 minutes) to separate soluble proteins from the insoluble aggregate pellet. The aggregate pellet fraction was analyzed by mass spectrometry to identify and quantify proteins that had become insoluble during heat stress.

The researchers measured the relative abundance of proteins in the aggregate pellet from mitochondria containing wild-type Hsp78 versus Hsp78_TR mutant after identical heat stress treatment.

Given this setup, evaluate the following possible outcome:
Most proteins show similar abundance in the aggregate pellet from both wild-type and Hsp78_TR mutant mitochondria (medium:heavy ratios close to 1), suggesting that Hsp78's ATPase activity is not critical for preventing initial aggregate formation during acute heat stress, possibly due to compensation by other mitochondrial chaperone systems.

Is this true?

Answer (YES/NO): YES